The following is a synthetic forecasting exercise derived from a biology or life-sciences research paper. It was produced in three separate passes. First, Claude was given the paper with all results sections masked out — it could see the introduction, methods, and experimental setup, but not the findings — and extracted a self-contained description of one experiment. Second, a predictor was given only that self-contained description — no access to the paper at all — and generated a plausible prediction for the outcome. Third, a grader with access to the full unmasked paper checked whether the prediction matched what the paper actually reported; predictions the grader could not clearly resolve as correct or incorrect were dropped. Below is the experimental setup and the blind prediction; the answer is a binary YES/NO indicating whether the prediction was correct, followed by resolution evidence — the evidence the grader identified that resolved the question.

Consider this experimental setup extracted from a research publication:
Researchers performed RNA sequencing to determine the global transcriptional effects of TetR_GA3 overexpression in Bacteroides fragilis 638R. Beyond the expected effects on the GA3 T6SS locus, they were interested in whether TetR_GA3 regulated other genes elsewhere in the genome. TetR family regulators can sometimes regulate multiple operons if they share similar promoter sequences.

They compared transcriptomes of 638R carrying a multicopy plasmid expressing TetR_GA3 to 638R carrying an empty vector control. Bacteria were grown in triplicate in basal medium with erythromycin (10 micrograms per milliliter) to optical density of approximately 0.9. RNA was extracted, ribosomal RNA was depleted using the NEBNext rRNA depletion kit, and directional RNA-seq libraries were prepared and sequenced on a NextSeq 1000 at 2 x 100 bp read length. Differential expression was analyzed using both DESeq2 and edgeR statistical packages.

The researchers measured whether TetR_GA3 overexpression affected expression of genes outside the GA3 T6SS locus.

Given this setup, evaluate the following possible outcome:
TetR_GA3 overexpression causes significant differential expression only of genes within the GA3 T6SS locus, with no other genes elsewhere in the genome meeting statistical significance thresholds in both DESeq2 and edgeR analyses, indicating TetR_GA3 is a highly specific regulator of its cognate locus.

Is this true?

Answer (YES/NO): NO